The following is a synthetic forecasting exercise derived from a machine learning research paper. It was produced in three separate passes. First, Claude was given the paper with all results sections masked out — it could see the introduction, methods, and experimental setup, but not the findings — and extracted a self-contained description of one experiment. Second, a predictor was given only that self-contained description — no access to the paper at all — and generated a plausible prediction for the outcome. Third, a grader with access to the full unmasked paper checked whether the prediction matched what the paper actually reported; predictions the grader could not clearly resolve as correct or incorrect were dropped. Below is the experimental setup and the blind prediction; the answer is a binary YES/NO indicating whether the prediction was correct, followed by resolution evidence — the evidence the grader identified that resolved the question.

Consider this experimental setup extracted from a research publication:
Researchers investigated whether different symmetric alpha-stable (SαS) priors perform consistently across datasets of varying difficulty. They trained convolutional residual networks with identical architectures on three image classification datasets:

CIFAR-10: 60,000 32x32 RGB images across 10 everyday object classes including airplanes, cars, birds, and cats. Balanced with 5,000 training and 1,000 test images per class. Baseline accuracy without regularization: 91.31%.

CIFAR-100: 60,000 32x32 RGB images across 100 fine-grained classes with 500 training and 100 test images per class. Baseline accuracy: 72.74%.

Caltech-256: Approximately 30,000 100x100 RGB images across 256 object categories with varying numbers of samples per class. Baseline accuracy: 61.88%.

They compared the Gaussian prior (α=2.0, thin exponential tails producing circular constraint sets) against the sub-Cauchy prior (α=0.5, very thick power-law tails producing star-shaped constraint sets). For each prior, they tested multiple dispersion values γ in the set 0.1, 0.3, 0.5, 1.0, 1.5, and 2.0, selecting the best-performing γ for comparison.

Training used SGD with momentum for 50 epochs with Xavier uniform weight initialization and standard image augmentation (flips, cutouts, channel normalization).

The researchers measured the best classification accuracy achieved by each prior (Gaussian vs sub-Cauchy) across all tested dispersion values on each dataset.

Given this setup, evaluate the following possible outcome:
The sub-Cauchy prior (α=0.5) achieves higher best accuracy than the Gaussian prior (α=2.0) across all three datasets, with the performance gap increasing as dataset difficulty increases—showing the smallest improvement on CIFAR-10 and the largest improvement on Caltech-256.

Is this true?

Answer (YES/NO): NO